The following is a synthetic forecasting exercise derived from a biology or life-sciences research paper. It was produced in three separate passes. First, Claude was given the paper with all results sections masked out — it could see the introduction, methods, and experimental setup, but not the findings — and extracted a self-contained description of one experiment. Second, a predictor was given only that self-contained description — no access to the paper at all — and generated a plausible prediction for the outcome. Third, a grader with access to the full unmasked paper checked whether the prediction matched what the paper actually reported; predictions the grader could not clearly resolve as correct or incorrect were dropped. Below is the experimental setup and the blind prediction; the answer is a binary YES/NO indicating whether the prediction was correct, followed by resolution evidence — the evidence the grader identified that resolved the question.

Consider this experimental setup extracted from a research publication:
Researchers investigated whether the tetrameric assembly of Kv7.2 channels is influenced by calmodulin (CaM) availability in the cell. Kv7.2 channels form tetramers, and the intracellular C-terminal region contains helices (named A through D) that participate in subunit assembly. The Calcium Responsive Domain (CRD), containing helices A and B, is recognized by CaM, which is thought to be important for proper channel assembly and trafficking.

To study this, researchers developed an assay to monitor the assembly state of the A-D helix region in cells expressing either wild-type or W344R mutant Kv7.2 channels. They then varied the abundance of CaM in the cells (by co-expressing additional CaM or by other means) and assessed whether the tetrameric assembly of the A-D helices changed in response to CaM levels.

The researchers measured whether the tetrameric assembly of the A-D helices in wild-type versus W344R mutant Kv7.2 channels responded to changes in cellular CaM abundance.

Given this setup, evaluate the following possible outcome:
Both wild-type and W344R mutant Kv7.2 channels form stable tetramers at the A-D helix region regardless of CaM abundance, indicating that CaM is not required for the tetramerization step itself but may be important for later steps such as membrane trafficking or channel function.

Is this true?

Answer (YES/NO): NO